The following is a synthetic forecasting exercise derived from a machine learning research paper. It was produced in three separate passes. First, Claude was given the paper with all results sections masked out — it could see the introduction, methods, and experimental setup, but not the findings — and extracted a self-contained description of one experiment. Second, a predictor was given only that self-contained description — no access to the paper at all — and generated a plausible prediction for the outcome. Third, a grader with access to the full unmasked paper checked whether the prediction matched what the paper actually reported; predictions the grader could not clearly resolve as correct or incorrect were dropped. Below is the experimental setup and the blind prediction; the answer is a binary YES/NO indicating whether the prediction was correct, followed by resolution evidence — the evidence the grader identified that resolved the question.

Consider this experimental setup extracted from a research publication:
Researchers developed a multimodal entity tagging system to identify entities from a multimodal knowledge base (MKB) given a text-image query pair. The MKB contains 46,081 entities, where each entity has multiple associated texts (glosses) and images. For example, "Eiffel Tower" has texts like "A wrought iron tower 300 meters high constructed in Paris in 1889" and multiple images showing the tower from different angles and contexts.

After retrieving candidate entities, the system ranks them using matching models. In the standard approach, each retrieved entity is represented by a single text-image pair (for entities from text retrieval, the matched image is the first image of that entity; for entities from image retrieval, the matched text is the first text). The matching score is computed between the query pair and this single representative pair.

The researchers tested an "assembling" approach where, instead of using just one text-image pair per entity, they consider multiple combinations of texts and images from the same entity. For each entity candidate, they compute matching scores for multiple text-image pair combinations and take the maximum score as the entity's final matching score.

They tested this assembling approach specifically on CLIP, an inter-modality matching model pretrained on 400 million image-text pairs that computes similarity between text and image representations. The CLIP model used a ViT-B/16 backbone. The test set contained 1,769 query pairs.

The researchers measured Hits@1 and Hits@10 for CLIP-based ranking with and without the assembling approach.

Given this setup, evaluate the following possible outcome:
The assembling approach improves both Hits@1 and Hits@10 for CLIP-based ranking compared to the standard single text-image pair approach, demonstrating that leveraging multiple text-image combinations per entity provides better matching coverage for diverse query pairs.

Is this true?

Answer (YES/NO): YES